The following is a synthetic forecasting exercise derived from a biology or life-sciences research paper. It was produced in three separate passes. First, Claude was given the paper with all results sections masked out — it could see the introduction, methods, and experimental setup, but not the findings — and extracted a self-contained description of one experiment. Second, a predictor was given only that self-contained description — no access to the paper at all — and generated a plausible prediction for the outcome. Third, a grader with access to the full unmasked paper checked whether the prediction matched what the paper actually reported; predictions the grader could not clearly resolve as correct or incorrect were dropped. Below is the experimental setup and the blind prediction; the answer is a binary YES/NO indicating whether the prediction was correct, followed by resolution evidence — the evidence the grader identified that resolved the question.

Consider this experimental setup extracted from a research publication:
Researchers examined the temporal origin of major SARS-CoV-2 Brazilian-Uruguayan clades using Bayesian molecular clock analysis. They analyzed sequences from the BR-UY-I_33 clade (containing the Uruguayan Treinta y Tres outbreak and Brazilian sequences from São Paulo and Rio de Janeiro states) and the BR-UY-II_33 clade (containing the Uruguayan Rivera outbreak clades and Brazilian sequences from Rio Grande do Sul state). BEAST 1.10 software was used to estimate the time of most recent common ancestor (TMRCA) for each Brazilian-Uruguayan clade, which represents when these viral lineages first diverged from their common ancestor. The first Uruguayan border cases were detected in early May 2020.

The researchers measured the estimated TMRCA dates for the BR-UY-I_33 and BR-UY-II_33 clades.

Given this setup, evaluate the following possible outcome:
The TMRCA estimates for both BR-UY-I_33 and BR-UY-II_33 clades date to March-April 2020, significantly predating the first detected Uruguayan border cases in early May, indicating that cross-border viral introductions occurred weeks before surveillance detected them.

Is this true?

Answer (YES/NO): YES